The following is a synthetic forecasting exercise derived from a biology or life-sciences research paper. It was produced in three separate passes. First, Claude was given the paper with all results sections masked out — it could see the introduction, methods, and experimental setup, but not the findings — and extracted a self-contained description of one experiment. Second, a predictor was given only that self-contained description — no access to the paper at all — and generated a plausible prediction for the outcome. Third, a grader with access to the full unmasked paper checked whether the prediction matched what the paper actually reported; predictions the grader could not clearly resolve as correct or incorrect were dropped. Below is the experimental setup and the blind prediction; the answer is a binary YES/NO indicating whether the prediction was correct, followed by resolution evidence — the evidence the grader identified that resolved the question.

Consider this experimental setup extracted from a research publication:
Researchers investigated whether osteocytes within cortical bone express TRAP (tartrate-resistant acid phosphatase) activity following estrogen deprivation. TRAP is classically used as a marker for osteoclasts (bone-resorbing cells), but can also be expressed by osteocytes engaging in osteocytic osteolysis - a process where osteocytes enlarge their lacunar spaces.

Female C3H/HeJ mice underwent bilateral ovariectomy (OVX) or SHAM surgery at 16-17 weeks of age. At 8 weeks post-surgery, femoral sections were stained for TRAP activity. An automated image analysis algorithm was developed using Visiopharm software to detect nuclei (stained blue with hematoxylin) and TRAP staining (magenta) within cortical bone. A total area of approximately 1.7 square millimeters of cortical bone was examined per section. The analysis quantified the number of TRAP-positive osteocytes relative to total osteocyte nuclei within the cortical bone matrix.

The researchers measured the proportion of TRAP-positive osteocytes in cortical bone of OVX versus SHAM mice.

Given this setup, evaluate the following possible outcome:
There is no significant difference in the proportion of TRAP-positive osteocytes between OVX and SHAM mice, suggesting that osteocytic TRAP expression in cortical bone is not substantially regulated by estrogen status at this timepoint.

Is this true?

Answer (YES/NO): NO